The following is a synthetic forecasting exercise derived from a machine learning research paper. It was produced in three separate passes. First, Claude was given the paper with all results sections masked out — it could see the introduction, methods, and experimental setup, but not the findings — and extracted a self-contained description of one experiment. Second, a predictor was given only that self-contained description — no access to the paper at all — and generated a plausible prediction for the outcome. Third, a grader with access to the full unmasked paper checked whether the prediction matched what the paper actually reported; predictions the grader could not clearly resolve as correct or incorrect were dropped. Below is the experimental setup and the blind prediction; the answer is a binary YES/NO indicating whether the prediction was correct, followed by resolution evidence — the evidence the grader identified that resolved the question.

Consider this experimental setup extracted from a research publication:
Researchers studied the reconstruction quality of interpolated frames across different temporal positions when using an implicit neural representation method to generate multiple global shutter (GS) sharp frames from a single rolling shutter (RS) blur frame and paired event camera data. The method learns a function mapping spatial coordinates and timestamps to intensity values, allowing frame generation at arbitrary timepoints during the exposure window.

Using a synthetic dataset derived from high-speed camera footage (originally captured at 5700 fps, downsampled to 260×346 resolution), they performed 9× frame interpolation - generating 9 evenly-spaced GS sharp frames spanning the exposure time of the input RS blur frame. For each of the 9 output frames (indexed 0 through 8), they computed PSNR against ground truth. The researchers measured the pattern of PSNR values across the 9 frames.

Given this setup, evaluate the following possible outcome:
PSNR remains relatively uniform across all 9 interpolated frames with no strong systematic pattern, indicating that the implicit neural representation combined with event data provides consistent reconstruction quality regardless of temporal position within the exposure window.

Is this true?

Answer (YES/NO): NO